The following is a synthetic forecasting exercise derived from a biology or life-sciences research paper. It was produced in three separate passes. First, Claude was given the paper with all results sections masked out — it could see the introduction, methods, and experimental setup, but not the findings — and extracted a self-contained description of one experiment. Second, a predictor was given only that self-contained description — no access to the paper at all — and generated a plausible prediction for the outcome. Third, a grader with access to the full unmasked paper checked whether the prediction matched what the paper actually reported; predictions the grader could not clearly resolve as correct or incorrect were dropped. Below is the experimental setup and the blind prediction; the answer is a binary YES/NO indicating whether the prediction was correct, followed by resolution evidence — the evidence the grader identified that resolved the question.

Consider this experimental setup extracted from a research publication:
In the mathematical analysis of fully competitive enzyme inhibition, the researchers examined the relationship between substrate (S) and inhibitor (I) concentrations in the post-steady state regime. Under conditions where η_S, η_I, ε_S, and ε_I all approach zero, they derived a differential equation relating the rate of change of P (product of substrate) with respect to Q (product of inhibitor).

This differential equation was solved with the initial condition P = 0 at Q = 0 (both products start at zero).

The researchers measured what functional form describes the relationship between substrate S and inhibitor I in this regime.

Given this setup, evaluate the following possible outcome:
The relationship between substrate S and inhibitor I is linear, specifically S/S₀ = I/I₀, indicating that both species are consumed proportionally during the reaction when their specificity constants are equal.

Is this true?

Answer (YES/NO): NO